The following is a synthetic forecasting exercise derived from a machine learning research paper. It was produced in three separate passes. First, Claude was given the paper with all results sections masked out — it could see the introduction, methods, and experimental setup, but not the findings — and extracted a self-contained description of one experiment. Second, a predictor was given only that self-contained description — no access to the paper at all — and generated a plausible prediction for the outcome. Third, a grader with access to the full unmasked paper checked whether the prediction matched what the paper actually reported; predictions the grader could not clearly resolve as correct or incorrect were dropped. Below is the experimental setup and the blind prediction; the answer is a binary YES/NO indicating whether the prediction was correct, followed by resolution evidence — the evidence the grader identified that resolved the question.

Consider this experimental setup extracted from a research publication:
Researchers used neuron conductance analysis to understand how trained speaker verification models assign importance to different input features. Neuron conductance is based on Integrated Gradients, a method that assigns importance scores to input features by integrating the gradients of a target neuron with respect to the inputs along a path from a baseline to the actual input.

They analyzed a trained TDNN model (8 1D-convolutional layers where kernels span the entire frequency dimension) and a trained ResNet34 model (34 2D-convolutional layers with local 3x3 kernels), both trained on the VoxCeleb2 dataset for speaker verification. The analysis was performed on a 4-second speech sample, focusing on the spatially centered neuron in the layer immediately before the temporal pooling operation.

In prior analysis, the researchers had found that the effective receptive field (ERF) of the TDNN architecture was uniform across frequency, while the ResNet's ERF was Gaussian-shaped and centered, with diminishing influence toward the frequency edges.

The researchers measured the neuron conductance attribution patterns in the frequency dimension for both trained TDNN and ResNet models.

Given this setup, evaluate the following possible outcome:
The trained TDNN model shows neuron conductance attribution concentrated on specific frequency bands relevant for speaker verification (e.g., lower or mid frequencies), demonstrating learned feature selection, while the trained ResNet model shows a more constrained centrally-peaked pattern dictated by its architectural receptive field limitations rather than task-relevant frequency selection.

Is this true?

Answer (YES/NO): NO